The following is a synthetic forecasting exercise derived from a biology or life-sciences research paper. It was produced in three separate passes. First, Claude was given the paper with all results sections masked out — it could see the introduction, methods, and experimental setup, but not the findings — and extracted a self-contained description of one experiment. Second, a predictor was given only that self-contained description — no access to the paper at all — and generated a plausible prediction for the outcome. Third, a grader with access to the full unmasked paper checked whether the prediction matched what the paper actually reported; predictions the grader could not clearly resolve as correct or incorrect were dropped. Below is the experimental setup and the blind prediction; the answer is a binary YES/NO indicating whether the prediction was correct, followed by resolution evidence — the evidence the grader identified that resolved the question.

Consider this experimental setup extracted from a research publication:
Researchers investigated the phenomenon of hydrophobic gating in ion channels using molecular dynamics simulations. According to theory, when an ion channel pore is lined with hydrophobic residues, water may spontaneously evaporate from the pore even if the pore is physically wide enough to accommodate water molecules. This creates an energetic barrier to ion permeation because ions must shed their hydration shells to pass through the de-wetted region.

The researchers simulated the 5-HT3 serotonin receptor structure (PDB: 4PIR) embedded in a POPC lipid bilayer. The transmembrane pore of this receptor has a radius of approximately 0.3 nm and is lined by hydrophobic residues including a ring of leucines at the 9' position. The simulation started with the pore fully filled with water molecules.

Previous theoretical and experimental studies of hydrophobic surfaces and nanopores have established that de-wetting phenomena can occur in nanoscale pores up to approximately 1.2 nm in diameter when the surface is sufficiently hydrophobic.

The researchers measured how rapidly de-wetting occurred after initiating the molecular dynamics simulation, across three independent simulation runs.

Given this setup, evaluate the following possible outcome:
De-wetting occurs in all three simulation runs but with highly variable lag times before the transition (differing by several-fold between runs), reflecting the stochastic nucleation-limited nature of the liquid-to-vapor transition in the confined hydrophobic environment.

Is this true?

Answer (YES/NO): NO